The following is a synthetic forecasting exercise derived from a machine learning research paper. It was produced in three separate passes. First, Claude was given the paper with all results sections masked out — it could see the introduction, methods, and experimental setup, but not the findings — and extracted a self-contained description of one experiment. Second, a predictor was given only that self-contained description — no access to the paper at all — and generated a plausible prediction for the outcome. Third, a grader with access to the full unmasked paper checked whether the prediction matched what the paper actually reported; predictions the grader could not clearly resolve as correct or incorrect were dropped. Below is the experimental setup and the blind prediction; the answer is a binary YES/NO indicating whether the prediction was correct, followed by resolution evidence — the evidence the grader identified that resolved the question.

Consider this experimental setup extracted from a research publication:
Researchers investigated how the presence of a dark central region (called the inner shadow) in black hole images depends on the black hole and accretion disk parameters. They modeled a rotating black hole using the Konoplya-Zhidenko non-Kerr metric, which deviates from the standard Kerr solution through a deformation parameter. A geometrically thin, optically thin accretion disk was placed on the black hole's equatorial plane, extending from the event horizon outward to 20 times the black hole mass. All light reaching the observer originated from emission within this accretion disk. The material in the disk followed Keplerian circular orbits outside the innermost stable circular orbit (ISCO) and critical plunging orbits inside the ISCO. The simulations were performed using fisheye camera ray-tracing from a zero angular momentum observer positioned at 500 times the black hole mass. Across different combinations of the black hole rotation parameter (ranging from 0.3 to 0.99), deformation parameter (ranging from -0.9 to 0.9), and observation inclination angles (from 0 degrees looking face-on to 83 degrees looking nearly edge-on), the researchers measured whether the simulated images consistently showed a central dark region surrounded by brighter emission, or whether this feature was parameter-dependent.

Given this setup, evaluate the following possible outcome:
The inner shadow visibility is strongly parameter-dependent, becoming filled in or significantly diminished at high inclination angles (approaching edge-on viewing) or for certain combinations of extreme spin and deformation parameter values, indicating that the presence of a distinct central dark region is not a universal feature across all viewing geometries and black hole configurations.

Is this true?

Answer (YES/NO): NO